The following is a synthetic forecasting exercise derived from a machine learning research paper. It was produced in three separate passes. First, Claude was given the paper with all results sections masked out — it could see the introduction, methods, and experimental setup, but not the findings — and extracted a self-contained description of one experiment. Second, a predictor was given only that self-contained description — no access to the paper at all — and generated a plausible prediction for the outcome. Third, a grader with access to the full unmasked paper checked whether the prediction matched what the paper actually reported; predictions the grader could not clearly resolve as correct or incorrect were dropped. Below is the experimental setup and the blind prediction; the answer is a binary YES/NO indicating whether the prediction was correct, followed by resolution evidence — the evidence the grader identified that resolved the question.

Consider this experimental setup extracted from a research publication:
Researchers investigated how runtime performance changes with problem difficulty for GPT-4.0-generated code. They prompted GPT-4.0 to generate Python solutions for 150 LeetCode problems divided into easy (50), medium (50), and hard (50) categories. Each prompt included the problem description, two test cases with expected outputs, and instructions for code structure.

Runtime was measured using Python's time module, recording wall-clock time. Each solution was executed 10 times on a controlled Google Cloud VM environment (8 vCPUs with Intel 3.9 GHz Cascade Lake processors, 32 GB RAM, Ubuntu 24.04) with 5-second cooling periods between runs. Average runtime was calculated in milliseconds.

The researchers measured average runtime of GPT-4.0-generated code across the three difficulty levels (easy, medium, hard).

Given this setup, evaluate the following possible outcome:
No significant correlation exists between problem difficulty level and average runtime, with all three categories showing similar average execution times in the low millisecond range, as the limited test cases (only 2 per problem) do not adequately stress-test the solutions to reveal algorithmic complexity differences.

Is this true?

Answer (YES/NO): YES